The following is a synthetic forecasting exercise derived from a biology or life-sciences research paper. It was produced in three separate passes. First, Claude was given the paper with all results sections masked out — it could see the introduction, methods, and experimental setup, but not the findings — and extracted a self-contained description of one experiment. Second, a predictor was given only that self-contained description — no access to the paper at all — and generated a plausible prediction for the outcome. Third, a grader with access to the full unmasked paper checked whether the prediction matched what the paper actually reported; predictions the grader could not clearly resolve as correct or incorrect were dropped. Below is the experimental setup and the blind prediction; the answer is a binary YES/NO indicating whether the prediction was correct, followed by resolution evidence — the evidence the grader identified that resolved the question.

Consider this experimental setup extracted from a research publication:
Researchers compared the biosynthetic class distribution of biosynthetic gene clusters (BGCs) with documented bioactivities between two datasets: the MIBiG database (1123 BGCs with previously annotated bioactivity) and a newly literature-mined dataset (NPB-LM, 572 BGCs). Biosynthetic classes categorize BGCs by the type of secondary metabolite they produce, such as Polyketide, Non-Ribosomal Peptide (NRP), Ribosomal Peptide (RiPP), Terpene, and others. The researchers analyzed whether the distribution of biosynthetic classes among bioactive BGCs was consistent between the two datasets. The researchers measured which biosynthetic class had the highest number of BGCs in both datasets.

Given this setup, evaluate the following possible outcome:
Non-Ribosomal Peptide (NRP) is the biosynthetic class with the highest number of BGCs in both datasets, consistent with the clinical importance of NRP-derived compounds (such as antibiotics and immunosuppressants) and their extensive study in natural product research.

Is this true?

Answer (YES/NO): NO